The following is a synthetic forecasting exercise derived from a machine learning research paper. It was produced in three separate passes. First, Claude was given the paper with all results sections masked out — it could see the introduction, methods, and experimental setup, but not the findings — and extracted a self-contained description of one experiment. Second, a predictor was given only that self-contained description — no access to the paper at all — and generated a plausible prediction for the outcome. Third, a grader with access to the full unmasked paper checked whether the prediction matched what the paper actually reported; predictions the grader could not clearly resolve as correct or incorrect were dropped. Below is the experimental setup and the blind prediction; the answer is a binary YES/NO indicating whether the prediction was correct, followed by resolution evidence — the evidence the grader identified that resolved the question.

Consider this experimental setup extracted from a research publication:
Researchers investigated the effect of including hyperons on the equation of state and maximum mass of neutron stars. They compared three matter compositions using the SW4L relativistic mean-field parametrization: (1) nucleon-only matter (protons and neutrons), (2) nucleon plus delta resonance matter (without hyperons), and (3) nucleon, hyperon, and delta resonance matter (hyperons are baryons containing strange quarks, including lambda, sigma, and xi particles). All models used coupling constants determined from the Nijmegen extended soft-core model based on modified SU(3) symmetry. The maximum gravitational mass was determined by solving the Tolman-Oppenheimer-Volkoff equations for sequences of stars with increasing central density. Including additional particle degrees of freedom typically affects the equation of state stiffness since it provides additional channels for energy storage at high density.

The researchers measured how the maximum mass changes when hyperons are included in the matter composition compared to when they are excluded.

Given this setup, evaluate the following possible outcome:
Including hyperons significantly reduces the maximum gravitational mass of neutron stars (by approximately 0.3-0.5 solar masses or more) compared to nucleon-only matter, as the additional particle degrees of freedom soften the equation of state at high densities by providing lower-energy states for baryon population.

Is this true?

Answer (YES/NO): NO